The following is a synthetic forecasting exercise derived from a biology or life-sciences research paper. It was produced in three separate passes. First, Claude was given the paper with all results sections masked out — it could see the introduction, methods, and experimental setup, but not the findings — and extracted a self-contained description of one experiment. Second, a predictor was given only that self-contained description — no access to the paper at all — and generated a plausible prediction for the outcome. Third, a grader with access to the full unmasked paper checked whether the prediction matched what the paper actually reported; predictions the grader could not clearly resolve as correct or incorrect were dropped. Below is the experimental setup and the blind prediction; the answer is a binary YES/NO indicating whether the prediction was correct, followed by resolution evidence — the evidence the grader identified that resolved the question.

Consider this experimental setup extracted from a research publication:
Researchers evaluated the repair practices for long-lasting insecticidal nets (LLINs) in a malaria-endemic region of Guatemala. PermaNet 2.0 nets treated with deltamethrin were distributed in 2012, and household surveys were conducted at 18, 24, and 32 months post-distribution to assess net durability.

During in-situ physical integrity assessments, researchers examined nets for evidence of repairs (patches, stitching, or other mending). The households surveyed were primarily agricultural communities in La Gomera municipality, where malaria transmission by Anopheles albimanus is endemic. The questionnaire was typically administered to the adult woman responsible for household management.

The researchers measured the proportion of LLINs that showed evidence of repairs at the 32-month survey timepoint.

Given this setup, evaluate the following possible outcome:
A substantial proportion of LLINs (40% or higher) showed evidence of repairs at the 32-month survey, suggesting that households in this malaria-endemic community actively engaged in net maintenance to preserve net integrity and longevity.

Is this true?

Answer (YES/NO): YES